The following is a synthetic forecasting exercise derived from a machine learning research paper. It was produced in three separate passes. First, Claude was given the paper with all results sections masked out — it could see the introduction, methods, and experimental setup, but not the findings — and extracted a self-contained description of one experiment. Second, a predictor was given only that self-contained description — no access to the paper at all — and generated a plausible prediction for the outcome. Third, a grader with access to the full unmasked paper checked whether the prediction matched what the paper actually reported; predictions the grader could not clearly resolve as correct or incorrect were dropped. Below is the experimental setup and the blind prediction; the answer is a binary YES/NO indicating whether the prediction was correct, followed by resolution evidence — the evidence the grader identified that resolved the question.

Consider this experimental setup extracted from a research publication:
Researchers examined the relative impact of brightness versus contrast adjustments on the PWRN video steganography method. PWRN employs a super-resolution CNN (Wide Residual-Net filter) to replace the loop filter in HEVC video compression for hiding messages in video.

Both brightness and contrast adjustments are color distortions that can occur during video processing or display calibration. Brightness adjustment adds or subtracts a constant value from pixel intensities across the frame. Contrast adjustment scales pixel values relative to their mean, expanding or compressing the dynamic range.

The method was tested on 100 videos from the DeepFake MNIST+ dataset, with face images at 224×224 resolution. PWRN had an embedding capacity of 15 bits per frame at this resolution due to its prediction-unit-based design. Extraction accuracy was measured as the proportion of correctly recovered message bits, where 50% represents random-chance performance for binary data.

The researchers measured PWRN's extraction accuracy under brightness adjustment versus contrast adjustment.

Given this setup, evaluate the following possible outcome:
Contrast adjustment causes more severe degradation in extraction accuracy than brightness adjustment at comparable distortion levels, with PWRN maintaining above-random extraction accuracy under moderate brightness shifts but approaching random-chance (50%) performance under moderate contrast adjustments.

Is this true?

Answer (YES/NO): YES